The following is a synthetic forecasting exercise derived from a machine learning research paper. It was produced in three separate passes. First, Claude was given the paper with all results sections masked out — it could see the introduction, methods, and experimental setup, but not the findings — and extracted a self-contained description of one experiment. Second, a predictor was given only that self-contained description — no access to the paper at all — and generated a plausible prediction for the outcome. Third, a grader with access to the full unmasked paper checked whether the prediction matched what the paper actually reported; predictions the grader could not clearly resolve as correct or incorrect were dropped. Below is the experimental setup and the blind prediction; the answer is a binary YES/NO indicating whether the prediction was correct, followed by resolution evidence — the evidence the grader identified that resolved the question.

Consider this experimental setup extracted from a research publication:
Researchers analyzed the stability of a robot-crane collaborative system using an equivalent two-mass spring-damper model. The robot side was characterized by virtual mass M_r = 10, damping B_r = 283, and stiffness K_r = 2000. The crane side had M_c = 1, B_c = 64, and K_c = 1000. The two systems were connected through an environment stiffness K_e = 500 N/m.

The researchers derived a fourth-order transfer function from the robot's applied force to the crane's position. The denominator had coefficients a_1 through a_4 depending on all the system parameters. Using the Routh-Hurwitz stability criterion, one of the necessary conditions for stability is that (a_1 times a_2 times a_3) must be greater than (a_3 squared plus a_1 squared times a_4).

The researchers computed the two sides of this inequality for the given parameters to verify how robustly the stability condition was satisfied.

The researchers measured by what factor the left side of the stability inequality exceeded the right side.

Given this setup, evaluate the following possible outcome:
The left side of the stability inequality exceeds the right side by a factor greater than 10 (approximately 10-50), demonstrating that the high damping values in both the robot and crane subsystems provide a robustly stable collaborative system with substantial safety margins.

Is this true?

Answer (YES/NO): NO